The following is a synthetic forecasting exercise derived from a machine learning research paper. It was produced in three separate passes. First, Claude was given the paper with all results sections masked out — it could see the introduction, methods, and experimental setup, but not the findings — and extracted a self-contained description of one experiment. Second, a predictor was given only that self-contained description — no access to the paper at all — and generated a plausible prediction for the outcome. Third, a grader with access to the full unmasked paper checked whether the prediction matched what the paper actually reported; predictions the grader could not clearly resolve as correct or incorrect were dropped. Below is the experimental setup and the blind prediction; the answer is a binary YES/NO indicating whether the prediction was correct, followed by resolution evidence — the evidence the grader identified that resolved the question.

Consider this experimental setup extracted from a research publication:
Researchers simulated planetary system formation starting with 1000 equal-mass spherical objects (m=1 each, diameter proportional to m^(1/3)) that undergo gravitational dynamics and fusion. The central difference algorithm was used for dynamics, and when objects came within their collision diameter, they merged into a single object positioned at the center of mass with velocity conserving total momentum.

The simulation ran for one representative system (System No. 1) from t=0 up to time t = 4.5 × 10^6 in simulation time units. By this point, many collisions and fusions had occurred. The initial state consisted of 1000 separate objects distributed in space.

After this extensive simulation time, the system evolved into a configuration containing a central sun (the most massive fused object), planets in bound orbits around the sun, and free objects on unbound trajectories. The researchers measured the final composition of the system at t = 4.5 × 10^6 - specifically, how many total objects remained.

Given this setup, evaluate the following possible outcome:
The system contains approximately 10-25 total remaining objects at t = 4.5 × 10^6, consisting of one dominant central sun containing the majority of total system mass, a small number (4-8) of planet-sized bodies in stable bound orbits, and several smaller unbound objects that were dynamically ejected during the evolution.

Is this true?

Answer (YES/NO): NO